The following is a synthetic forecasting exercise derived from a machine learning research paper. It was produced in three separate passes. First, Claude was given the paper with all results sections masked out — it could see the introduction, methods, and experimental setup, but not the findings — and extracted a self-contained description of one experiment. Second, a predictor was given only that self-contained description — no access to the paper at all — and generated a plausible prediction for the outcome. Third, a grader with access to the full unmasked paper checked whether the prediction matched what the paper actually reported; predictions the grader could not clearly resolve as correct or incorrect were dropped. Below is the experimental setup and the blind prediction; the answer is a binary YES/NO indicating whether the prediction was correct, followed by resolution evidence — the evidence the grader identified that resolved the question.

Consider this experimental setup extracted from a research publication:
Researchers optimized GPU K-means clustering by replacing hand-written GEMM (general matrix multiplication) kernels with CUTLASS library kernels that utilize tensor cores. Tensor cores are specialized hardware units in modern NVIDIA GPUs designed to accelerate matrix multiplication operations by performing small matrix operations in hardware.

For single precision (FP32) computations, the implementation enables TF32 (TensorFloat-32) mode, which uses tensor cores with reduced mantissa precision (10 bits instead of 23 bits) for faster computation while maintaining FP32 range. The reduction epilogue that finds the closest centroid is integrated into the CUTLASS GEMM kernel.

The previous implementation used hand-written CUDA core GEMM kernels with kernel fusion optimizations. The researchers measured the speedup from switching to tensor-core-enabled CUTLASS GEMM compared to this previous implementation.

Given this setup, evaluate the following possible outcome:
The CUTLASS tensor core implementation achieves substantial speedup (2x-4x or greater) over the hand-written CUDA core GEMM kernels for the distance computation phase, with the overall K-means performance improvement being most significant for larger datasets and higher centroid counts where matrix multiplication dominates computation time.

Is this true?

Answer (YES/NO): NO